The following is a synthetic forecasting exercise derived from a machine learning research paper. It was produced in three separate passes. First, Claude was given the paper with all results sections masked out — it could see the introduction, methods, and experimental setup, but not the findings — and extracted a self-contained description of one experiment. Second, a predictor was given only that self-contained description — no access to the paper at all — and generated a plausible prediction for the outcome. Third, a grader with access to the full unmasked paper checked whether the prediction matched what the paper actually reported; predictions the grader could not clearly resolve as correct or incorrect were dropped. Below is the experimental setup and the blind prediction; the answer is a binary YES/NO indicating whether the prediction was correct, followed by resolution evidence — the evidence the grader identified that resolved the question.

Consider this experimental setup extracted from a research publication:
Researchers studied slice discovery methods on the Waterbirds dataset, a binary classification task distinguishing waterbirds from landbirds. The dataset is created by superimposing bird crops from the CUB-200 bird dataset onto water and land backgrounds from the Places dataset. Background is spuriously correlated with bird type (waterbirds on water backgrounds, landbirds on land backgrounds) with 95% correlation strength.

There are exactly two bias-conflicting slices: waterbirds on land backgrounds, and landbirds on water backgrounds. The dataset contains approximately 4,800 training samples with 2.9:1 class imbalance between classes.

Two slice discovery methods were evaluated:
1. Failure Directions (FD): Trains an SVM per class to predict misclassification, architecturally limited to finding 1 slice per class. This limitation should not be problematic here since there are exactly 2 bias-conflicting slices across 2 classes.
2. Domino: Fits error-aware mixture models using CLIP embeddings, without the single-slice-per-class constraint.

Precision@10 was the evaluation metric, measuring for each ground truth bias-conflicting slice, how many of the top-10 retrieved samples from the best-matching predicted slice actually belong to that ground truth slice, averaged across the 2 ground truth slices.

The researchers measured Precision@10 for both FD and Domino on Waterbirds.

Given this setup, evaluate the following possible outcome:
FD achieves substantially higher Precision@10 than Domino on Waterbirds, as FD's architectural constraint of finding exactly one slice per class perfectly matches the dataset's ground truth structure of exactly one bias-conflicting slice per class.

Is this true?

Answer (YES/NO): NO